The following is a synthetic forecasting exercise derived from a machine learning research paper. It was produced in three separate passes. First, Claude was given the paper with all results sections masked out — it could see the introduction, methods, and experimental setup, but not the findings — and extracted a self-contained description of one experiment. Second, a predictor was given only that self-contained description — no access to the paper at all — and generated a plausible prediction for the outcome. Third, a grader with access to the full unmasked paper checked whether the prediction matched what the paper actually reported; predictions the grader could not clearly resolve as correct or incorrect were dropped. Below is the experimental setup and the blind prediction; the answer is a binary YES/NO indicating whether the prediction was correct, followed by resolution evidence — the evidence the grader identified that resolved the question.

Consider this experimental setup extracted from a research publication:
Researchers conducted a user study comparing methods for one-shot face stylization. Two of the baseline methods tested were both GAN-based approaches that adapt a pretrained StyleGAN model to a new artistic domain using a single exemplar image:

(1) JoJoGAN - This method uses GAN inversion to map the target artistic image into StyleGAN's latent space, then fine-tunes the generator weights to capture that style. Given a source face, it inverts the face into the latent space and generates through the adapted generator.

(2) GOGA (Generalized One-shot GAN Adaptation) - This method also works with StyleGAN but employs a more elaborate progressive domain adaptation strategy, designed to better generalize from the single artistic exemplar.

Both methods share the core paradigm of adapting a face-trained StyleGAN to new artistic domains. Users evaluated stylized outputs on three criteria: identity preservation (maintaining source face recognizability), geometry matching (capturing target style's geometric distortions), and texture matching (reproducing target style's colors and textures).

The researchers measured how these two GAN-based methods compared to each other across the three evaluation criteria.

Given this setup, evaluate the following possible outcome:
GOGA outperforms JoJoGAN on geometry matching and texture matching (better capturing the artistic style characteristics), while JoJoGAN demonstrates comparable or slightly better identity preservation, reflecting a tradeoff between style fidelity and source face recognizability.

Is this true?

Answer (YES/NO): NO